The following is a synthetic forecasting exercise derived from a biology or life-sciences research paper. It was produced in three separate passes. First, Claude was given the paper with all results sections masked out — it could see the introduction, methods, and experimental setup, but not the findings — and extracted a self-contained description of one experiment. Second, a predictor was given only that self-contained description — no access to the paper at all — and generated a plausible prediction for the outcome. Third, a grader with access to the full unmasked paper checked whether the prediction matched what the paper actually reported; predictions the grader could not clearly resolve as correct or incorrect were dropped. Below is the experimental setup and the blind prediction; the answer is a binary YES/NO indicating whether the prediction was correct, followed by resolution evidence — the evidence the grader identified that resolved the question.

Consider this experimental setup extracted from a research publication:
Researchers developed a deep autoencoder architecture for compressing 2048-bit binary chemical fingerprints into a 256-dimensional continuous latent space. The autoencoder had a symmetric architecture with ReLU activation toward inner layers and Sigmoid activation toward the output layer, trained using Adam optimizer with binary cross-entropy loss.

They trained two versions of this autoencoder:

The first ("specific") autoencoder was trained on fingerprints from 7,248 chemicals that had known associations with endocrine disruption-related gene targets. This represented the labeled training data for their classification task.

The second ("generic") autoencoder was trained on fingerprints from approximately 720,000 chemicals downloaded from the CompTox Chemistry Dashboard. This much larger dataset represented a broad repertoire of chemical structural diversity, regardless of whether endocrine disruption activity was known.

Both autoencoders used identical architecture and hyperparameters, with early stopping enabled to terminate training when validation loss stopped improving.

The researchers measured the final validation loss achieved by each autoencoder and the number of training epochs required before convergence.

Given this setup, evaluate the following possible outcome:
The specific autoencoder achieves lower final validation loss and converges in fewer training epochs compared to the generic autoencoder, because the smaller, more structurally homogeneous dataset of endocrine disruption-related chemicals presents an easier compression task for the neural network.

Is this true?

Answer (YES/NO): NO